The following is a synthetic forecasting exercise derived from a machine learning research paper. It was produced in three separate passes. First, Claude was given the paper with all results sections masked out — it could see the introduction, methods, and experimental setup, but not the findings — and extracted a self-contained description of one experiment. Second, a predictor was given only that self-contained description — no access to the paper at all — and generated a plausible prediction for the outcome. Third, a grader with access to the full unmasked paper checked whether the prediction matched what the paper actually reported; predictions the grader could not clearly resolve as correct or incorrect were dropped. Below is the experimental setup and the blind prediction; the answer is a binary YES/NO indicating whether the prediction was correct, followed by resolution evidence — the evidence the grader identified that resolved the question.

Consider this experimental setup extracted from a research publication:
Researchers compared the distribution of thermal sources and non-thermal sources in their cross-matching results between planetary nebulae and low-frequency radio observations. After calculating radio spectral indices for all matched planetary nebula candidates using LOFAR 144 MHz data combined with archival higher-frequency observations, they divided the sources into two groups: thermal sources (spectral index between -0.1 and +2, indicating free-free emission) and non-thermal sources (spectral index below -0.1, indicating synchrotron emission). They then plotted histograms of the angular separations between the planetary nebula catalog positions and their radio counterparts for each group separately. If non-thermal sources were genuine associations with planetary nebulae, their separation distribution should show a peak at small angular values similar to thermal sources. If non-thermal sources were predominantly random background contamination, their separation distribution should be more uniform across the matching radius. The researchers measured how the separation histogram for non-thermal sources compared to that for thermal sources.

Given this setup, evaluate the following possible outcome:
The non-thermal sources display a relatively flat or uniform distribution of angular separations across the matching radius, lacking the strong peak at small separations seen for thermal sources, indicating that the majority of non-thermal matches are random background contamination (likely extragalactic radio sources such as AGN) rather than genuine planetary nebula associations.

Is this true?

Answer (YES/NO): NO